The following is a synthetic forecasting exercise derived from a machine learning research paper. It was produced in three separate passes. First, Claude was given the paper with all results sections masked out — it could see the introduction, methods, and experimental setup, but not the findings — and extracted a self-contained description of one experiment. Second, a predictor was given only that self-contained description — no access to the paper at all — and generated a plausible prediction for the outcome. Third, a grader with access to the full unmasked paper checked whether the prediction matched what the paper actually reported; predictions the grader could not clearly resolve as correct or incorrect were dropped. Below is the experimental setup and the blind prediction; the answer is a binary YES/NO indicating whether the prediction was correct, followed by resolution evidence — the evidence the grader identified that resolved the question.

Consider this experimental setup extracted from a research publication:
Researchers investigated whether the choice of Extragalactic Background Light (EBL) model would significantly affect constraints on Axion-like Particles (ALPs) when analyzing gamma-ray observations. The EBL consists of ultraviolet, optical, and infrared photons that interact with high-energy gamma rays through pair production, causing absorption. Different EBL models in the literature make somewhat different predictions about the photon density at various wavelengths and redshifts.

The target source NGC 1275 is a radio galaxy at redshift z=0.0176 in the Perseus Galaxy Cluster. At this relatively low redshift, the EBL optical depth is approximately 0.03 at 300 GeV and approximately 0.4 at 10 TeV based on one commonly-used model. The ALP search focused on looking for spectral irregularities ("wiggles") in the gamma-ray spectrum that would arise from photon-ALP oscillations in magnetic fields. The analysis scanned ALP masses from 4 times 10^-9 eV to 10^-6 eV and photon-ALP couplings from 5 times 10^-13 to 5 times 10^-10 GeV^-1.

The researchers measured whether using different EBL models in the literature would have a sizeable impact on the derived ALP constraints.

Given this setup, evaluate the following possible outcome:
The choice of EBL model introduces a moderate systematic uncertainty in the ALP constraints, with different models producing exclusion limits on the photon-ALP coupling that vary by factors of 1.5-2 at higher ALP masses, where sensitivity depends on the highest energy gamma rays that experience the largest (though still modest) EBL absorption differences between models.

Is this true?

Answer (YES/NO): NO